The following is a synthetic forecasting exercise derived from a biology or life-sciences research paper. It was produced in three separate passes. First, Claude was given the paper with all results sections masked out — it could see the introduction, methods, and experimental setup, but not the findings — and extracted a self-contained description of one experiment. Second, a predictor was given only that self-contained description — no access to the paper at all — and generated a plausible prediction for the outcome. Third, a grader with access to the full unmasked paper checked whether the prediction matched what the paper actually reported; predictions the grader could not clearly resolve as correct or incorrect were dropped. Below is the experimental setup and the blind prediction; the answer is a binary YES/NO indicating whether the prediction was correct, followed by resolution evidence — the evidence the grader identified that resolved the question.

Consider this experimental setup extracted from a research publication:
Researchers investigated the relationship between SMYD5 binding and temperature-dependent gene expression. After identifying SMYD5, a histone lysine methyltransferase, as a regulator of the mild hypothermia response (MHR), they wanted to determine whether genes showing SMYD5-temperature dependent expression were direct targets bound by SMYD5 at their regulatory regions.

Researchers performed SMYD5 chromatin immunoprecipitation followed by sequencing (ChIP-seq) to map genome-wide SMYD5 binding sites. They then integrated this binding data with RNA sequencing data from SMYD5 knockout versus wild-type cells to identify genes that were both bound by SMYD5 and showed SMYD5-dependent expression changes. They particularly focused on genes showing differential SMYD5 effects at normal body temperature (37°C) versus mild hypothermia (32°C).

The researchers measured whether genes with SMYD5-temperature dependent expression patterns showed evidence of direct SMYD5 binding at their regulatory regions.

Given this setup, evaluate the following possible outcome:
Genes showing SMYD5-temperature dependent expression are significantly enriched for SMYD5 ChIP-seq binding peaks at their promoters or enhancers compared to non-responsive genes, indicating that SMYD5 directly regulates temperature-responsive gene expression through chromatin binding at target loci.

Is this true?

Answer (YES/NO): YES